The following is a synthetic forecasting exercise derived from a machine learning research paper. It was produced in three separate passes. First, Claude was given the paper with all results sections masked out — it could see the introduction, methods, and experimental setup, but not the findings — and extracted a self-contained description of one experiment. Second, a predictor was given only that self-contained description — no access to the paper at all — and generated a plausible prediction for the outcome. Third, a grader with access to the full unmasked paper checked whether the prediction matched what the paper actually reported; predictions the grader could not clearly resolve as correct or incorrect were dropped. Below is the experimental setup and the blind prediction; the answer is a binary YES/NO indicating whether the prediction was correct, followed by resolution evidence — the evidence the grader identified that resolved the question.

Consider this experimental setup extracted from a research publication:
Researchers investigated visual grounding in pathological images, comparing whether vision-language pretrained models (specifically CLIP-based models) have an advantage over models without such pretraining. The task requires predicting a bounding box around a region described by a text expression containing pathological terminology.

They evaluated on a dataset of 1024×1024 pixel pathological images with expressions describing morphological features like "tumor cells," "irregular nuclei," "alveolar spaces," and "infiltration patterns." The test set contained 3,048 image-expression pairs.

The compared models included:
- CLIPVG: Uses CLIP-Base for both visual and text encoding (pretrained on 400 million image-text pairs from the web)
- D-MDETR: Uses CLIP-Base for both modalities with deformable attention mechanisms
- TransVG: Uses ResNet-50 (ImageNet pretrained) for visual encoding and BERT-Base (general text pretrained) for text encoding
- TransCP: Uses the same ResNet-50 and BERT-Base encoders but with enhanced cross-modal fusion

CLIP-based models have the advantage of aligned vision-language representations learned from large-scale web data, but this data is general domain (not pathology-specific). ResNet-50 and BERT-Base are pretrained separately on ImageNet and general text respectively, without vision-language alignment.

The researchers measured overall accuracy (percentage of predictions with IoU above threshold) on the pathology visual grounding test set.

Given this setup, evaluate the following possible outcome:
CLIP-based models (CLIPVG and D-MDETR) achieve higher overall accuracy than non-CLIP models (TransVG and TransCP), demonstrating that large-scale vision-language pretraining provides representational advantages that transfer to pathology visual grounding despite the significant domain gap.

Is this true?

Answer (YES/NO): NO